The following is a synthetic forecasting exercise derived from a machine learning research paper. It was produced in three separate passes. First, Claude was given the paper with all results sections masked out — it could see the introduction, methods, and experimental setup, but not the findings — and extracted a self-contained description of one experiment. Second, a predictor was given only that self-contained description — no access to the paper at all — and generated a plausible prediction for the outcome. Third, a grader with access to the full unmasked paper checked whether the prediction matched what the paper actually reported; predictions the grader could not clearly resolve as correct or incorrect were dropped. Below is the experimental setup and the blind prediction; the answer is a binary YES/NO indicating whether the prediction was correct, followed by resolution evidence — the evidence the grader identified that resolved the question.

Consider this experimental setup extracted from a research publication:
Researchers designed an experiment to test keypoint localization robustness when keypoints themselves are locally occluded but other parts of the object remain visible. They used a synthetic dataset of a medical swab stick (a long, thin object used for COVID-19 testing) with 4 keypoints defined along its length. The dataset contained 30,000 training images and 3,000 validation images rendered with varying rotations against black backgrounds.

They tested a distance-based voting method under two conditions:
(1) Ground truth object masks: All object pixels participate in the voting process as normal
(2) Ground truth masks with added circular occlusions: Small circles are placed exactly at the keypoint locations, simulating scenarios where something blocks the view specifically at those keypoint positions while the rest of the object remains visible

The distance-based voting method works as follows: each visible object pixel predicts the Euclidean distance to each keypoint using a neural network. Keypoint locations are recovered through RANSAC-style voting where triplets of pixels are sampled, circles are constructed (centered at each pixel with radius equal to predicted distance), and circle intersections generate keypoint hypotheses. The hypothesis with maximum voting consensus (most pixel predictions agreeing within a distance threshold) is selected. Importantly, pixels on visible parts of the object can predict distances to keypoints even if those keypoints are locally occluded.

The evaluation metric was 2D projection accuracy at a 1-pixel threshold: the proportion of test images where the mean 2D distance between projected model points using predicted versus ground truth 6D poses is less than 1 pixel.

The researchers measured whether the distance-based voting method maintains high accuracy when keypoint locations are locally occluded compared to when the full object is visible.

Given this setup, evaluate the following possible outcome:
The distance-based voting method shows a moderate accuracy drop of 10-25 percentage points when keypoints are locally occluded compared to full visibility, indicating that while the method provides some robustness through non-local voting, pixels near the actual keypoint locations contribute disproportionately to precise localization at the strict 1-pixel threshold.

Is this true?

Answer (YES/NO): NO